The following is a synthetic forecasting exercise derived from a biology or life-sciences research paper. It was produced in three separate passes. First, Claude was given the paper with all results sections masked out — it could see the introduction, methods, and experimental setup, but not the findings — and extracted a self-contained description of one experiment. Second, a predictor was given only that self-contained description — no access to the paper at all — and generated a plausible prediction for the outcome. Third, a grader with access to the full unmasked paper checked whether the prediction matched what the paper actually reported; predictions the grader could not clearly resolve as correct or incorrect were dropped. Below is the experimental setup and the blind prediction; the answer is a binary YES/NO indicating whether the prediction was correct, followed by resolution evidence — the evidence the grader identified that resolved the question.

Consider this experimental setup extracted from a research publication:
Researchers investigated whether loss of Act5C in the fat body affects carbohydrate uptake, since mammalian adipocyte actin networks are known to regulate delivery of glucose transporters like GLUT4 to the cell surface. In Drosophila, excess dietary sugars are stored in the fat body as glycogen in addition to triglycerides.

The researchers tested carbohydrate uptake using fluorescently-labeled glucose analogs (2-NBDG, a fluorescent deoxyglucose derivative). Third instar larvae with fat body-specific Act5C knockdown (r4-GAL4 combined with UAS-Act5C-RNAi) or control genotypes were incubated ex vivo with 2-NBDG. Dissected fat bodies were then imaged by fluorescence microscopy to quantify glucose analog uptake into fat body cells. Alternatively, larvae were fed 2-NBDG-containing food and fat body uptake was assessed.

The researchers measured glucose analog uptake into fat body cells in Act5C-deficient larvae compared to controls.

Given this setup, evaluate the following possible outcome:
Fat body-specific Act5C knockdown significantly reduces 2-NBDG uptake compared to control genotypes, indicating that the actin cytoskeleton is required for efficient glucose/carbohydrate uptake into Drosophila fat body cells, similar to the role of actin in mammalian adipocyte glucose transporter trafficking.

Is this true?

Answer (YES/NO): NO